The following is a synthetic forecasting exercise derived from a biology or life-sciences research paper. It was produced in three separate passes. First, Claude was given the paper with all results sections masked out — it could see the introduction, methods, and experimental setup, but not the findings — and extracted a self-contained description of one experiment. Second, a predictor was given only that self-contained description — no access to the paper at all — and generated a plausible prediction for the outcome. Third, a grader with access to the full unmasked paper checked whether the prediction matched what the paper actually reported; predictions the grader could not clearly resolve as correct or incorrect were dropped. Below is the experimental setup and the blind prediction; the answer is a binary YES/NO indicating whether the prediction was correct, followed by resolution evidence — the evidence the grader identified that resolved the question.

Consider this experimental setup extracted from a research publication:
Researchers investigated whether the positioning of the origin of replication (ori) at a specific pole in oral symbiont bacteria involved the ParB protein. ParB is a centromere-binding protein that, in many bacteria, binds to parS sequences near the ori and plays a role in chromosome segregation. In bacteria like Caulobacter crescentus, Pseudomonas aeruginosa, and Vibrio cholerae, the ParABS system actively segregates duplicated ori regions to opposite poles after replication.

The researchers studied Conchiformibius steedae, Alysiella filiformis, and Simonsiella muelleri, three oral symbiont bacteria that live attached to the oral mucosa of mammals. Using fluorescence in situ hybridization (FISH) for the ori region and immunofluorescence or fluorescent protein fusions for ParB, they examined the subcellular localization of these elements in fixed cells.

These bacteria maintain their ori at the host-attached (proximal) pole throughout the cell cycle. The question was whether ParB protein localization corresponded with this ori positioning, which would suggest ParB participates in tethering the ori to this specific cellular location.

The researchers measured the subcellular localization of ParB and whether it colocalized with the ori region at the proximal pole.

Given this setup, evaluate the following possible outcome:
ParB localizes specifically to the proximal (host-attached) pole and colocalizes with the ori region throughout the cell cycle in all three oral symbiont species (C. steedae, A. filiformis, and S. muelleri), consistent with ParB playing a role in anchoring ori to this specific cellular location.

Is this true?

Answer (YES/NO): NO